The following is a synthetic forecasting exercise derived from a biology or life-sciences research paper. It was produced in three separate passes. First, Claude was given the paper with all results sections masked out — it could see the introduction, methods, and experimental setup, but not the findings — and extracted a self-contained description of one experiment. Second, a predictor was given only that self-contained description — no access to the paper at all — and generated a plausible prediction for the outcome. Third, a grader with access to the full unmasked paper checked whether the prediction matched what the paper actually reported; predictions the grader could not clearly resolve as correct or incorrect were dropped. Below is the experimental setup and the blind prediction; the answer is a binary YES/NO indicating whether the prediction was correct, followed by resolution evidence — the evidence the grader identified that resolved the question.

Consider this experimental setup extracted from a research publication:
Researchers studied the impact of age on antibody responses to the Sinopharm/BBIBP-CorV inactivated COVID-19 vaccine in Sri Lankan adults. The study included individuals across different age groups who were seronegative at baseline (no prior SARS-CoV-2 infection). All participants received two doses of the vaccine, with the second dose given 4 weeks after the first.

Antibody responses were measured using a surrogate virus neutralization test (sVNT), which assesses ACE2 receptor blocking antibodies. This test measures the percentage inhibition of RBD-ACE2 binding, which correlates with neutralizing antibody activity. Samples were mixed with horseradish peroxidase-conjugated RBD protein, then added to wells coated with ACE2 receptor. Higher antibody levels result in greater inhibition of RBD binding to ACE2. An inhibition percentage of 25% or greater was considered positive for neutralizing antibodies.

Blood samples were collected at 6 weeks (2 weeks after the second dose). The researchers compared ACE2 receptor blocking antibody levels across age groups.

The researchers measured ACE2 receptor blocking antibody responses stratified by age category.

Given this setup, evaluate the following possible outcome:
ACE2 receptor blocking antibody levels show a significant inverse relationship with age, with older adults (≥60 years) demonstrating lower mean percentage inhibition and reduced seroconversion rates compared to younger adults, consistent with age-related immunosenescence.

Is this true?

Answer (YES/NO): NO